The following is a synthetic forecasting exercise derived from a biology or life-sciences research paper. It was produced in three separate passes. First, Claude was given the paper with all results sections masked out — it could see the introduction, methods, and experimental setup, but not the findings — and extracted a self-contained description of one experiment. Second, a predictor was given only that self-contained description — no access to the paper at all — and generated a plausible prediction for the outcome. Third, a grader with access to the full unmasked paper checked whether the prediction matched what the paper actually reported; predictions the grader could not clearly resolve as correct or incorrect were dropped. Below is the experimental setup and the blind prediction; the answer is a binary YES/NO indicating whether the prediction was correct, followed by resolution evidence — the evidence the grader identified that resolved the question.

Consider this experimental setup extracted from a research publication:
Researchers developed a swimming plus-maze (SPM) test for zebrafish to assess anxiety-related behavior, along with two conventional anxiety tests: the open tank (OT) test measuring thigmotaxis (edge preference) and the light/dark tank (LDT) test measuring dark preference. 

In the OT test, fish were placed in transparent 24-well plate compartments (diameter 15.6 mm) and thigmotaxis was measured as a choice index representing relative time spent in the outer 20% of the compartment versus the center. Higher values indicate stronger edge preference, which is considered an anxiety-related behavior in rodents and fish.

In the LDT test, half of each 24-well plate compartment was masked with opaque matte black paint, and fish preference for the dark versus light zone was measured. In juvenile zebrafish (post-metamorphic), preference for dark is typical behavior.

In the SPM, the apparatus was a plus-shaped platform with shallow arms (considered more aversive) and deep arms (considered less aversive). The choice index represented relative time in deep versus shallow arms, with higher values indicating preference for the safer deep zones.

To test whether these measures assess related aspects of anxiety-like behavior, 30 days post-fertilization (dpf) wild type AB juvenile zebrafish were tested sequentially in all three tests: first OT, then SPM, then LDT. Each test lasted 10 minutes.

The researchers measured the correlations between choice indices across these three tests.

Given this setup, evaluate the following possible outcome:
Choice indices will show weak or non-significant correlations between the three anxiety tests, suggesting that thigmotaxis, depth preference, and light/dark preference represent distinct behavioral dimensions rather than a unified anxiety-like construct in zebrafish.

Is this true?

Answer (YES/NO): YES